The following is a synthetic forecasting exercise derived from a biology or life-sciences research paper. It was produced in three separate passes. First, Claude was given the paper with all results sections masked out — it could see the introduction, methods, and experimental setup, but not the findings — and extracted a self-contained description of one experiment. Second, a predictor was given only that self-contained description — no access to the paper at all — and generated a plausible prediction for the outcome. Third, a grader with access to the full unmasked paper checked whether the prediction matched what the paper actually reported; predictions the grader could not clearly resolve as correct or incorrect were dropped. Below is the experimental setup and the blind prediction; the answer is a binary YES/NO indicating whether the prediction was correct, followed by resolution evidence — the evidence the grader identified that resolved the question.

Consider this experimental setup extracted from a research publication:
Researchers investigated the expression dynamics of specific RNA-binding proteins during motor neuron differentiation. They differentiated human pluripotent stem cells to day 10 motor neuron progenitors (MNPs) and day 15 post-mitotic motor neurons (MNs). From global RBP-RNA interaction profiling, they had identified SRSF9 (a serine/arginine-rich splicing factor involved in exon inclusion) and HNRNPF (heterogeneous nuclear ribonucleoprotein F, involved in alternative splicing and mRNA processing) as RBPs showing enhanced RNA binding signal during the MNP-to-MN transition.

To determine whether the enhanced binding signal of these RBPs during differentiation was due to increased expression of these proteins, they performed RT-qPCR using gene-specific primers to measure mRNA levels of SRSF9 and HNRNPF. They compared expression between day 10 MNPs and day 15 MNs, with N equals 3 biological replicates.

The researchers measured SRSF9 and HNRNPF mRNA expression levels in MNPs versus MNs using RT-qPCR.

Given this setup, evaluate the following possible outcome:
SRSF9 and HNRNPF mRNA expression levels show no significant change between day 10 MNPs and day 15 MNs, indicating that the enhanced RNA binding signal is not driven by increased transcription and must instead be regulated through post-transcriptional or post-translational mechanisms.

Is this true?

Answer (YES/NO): NO